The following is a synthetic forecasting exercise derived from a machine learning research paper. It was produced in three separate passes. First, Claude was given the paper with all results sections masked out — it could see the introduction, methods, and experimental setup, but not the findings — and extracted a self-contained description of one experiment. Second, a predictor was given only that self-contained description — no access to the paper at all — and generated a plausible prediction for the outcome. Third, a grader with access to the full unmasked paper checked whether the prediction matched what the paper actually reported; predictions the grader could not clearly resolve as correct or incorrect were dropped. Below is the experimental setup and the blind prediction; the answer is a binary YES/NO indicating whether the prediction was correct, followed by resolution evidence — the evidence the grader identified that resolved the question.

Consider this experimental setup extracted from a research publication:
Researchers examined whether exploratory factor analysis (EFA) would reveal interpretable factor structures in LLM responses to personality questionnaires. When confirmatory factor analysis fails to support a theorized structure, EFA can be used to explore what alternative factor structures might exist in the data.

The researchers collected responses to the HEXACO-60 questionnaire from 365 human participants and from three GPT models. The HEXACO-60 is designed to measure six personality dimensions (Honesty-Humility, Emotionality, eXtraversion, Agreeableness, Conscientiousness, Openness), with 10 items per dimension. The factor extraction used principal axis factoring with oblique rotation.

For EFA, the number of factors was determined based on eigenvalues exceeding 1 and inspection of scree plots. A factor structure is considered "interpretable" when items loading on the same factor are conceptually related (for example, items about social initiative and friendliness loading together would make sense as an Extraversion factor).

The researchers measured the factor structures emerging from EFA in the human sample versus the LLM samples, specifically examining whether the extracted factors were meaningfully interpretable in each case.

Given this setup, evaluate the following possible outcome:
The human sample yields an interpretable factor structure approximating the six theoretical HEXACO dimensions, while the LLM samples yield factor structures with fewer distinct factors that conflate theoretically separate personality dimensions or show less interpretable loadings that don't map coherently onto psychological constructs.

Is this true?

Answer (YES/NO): YES